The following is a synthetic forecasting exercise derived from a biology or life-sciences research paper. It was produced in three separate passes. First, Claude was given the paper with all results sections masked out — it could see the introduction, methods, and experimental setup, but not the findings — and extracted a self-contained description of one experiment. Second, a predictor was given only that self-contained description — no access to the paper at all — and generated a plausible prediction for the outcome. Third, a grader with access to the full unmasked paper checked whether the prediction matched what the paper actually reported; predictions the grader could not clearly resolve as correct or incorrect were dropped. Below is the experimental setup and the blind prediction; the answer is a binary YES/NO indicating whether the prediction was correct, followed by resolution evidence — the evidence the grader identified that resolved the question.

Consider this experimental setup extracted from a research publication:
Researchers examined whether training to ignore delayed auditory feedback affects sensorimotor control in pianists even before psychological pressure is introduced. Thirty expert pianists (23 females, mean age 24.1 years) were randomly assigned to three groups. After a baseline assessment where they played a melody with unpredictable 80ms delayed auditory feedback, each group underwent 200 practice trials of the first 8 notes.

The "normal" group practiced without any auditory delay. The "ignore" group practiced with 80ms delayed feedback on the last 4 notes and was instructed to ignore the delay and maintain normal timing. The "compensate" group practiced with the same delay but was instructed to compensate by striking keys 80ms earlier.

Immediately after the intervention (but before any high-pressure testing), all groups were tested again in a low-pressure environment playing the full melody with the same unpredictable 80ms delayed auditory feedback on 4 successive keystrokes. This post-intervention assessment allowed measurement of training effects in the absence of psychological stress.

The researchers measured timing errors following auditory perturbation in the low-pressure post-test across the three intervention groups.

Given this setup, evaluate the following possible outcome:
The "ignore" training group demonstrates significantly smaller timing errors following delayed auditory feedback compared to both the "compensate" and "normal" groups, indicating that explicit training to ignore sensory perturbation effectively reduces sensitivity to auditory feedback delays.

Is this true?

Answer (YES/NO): NO